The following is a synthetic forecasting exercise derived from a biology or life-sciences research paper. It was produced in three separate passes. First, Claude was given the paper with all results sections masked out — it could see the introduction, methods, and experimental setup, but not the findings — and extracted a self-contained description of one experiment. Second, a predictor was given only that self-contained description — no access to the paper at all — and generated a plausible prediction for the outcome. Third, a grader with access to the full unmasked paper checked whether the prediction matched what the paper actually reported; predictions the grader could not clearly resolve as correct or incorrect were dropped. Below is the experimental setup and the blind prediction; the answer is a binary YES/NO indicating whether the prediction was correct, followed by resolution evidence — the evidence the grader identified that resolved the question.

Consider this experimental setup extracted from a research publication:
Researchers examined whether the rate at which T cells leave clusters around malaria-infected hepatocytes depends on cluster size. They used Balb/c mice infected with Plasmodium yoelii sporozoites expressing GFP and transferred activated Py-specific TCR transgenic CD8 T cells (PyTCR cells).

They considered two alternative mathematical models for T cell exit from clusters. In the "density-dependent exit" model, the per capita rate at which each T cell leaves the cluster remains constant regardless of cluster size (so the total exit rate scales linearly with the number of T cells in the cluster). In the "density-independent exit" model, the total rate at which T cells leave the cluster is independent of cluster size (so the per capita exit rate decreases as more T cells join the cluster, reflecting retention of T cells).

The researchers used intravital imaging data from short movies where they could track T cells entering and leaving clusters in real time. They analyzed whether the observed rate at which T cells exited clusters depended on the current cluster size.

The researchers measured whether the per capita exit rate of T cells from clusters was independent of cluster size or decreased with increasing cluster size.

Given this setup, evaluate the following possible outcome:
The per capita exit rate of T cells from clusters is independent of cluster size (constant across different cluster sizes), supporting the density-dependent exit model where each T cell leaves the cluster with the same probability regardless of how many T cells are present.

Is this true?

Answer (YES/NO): YES